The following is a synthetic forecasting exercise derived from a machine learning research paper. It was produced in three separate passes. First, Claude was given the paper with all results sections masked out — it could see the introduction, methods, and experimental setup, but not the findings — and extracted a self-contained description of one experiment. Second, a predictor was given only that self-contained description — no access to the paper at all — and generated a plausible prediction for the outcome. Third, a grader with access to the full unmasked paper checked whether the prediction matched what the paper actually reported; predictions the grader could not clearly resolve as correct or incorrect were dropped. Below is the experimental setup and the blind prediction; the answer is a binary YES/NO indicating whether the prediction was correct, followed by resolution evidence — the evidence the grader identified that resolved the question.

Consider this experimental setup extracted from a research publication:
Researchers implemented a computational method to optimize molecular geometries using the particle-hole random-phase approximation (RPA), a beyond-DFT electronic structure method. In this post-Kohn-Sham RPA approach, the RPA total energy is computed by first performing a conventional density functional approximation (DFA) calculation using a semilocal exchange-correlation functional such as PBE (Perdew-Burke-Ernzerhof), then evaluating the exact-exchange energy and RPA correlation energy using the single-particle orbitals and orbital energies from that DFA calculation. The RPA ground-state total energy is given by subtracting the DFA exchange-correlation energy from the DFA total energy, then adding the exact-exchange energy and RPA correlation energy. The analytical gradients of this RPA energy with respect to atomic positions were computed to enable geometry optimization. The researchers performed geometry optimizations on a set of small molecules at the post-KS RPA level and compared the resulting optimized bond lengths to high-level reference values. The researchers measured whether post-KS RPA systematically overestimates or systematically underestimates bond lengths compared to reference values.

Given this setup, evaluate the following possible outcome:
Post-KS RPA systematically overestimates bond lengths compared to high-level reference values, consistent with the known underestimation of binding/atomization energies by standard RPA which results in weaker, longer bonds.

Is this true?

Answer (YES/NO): YES